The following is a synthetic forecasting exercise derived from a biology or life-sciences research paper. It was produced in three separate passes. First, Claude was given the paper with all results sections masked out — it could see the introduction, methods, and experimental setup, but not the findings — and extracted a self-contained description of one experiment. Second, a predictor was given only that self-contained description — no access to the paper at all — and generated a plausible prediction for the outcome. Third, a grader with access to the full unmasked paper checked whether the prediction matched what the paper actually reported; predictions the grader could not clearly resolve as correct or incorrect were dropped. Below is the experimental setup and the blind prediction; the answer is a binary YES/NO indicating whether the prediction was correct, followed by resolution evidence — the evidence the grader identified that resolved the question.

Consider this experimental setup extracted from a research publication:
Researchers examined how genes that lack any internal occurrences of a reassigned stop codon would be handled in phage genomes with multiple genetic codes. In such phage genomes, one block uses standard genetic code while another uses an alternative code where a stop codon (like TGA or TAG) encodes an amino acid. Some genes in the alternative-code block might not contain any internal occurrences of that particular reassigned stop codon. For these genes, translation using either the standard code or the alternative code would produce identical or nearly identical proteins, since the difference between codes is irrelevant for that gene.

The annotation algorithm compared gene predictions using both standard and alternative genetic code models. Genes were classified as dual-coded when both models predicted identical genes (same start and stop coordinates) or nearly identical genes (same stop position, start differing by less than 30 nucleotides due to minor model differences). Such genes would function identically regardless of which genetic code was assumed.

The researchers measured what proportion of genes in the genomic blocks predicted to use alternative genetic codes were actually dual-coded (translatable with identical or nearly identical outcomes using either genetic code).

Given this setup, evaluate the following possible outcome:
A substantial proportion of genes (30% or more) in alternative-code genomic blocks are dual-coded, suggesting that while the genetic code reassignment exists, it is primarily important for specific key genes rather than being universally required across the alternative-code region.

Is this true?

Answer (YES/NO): NO